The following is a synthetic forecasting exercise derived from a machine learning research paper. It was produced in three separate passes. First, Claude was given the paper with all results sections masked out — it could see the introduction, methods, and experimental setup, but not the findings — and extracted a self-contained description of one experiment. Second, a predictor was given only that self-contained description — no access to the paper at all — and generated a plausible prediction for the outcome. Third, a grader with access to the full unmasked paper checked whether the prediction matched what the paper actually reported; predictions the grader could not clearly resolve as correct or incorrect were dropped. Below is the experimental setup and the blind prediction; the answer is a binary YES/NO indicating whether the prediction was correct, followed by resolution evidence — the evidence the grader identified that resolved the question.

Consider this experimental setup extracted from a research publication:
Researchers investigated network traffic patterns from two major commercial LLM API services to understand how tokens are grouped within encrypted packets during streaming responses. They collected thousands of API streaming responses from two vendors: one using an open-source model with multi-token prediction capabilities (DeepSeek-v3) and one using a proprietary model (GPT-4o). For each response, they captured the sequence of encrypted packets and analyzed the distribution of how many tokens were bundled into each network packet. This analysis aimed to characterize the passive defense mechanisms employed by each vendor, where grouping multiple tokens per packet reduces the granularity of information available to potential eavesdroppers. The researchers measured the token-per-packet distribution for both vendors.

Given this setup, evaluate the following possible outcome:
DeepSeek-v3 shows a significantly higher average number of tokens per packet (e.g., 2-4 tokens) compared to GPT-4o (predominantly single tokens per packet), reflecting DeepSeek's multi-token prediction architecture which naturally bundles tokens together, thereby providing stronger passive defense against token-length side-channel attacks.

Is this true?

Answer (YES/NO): NO